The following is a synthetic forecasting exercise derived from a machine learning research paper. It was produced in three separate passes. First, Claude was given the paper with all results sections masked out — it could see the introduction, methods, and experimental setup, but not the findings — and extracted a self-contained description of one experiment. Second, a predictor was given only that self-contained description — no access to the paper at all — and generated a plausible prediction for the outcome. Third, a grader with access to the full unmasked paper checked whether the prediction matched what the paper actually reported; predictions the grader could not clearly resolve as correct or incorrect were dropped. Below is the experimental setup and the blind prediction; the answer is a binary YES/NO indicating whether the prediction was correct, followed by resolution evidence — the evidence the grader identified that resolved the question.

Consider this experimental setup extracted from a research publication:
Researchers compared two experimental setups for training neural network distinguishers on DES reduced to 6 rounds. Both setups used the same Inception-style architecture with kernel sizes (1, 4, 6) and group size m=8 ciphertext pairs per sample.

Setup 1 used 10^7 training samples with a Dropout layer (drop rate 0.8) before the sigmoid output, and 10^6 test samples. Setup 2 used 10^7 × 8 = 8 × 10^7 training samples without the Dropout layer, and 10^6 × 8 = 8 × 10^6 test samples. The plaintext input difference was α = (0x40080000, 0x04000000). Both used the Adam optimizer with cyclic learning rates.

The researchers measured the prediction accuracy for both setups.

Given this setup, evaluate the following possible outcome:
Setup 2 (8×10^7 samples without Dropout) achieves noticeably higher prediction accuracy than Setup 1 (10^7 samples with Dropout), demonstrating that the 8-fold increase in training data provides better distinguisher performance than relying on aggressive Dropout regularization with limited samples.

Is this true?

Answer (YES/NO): YES